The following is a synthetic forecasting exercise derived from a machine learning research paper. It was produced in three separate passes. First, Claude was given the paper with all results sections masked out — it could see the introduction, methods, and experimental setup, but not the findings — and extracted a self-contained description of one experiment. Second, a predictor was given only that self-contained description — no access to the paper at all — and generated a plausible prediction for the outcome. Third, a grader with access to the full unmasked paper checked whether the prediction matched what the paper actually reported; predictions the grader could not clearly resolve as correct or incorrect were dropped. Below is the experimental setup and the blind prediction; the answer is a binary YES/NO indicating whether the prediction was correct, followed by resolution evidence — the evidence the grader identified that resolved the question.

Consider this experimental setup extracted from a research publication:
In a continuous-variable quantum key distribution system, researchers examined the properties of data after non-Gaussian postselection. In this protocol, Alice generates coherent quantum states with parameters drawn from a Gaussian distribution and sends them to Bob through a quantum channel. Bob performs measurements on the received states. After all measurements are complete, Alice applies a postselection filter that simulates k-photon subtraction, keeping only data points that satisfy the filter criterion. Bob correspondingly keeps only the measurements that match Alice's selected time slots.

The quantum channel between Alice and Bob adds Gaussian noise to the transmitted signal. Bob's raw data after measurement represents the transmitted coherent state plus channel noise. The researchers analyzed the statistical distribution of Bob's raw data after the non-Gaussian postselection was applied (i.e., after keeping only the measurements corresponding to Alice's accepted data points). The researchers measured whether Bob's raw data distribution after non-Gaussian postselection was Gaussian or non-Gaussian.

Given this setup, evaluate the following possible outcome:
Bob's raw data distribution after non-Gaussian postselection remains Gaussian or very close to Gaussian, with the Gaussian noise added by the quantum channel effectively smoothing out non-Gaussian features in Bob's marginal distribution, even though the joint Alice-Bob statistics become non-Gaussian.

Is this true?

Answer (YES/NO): YES